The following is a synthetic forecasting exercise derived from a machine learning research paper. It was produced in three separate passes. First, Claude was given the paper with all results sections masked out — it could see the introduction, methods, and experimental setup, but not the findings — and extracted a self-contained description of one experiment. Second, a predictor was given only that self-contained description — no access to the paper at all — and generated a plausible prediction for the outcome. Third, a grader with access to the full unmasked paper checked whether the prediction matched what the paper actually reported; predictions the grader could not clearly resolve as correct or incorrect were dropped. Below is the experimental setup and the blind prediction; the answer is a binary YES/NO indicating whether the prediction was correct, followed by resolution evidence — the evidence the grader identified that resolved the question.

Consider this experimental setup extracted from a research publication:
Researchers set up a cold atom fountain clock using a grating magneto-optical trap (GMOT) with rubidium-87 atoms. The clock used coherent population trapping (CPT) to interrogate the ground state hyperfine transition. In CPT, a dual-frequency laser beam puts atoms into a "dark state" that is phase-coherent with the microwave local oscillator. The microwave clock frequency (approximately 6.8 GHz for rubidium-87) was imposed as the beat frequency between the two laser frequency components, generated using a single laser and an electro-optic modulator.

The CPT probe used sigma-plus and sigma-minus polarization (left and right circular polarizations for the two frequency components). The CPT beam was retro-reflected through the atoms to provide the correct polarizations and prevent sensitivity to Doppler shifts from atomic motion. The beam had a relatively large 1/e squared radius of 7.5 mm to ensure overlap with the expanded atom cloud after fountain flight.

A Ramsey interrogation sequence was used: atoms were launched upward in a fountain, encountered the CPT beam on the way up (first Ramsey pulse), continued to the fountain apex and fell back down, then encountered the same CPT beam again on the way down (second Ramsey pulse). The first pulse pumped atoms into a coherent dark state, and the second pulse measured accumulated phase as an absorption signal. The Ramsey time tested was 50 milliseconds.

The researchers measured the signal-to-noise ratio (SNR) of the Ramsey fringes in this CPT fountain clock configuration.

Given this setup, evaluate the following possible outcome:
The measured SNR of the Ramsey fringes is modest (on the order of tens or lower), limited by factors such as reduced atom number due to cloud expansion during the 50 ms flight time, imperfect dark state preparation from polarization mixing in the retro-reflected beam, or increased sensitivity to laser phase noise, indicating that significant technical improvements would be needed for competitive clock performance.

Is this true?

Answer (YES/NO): YES